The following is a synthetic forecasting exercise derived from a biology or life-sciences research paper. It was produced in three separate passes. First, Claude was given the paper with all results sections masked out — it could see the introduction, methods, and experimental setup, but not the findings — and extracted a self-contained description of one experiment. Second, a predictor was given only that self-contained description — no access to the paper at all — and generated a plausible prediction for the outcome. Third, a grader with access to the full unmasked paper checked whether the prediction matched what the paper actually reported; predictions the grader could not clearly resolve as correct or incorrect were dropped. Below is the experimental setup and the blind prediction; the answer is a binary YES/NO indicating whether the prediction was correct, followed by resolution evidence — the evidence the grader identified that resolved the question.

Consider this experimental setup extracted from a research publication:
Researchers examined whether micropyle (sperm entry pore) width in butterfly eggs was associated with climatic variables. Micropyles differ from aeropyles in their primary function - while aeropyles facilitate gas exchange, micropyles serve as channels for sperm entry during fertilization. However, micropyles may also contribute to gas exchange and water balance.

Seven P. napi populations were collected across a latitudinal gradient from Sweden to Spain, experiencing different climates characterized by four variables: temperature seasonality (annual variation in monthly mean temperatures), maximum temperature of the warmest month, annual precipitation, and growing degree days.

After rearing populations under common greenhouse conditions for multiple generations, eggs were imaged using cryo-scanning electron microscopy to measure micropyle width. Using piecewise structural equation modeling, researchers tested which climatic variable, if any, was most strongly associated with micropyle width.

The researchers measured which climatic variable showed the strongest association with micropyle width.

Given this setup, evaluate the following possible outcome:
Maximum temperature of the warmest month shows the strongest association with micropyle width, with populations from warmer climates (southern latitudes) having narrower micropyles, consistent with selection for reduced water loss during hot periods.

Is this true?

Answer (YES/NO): NO